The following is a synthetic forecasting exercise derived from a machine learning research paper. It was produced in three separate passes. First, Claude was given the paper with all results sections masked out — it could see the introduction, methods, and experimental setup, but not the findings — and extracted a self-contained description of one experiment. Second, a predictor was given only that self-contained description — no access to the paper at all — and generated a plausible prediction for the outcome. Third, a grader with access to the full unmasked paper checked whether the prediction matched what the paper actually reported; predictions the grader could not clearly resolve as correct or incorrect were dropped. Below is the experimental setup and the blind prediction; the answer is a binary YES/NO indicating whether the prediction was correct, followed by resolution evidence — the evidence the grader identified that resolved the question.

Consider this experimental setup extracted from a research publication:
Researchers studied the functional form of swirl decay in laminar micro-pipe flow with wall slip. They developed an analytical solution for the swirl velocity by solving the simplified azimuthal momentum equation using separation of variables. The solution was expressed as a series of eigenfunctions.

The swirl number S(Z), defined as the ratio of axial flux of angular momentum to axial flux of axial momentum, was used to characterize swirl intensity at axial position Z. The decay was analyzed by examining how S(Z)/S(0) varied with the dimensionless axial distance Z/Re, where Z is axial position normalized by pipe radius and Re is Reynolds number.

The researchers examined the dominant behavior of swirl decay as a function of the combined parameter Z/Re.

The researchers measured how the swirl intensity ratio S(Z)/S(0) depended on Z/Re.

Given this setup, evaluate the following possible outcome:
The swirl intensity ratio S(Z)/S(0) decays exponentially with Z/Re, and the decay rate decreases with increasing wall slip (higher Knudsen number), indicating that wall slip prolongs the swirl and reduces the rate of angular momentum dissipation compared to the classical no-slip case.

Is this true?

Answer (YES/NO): YES